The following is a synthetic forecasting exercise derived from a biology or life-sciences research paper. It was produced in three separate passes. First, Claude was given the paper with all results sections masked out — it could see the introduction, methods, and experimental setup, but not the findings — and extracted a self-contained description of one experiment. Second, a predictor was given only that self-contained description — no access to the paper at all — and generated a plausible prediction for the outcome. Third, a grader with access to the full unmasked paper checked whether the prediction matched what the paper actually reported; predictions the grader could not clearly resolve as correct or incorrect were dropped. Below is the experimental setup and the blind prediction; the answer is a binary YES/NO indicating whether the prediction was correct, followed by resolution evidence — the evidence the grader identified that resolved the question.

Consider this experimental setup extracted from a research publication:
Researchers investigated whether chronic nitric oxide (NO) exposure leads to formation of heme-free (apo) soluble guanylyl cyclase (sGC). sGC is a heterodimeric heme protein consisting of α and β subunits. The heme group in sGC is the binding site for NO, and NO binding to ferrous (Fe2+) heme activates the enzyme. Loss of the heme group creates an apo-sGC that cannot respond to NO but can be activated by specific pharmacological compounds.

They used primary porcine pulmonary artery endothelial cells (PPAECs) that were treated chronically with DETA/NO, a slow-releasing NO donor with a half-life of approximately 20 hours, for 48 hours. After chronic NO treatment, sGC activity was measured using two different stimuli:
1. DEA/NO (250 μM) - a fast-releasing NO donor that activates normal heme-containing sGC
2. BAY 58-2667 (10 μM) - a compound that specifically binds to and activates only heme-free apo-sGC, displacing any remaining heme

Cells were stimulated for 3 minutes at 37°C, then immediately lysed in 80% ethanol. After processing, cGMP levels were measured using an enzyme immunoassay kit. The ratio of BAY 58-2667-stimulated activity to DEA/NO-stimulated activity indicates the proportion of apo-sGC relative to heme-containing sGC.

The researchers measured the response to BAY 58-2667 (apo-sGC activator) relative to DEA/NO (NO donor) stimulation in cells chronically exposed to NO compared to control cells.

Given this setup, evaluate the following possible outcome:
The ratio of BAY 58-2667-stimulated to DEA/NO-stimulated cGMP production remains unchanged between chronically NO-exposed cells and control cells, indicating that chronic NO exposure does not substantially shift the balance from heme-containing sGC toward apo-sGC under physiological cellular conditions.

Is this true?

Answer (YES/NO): NO